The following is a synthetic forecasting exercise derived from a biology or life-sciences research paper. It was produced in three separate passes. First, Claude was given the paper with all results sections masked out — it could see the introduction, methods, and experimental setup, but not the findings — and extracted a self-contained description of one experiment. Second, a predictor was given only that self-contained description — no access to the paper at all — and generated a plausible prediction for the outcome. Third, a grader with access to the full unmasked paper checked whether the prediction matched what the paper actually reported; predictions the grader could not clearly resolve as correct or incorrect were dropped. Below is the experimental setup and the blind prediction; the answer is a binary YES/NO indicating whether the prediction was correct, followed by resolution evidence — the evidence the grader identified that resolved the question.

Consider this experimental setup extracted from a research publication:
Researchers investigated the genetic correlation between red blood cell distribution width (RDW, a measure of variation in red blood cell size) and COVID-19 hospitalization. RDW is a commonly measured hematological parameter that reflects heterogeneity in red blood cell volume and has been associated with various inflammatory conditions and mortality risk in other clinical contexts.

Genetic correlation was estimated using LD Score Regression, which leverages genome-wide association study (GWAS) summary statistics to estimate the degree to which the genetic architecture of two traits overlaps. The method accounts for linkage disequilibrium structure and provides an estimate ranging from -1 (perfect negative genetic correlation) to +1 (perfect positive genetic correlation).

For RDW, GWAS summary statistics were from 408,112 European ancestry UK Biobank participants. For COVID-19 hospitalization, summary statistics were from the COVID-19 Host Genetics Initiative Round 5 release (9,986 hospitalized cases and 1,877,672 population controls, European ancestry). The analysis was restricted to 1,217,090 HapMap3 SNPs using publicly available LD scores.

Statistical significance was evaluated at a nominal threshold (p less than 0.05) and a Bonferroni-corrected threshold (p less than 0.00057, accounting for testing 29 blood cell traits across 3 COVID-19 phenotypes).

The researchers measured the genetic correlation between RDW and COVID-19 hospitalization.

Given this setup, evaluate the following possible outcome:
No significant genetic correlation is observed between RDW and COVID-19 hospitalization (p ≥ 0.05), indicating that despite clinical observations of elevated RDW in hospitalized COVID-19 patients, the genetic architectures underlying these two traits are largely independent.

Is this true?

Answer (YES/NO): YES